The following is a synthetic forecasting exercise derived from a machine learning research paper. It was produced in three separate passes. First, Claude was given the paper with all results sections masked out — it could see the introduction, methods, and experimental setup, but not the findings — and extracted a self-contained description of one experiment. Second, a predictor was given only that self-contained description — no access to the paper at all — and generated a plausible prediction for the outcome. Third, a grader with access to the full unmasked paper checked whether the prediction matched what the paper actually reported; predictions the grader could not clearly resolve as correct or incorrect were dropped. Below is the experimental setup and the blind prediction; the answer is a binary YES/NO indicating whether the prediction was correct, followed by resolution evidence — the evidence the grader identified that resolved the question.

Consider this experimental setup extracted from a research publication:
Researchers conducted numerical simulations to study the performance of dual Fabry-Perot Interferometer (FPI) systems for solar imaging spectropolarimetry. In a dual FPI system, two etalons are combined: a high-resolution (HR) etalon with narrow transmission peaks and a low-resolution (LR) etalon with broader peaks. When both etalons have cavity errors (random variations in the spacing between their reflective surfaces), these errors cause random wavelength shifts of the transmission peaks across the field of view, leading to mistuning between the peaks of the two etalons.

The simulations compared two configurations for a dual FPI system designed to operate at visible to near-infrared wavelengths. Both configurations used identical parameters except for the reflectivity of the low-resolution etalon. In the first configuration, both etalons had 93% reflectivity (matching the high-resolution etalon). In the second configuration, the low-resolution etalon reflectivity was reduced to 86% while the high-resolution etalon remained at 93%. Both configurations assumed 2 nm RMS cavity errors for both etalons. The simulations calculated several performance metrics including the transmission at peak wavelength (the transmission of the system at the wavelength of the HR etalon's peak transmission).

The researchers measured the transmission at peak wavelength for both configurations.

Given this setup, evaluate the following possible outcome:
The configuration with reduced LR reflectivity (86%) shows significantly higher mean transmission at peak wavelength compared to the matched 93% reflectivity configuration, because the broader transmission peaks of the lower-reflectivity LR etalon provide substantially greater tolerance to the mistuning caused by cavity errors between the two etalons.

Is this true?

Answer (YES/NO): YES